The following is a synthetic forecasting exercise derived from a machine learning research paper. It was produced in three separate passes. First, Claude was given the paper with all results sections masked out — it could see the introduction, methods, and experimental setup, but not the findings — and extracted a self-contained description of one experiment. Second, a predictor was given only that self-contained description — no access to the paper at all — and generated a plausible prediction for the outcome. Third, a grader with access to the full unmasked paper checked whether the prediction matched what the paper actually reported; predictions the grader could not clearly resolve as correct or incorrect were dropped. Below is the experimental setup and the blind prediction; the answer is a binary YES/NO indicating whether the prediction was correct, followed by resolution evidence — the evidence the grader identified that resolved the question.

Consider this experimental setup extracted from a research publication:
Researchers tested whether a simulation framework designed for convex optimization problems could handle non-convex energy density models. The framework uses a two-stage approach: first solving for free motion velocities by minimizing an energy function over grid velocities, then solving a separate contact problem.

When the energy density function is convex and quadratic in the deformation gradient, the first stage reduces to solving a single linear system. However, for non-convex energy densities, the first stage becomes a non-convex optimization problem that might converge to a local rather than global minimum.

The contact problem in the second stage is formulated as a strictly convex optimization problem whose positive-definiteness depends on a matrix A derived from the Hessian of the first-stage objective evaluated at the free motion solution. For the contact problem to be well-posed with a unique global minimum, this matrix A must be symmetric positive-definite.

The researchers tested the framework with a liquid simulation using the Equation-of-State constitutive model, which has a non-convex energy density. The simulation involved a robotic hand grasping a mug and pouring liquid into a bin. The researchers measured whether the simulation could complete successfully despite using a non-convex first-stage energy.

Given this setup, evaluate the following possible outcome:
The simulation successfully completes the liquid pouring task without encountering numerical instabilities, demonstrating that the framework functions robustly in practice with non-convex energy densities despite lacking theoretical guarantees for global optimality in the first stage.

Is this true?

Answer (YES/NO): YES